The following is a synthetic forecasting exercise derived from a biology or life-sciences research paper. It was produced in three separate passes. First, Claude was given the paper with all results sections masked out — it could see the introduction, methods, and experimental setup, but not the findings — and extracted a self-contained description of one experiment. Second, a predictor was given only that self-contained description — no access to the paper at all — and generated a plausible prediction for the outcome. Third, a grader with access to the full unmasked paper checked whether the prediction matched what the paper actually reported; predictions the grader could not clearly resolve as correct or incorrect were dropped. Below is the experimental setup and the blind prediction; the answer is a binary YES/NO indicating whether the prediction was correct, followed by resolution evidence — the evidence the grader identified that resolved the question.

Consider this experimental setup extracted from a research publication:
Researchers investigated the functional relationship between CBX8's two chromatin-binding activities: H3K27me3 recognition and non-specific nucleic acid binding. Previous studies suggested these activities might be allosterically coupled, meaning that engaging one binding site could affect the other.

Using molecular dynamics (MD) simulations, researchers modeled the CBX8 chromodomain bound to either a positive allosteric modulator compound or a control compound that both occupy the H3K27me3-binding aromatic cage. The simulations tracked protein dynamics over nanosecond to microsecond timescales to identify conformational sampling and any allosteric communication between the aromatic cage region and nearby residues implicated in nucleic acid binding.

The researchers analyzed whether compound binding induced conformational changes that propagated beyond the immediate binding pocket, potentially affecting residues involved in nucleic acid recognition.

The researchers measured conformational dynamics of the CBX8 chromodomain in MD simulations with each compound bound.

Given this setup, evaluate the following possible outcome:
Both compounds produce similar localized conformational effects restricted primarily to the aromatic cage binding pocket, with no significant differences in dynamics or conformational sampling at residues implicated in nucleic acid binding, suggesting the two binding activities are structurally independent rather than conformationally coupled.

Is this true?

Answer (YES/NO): NO